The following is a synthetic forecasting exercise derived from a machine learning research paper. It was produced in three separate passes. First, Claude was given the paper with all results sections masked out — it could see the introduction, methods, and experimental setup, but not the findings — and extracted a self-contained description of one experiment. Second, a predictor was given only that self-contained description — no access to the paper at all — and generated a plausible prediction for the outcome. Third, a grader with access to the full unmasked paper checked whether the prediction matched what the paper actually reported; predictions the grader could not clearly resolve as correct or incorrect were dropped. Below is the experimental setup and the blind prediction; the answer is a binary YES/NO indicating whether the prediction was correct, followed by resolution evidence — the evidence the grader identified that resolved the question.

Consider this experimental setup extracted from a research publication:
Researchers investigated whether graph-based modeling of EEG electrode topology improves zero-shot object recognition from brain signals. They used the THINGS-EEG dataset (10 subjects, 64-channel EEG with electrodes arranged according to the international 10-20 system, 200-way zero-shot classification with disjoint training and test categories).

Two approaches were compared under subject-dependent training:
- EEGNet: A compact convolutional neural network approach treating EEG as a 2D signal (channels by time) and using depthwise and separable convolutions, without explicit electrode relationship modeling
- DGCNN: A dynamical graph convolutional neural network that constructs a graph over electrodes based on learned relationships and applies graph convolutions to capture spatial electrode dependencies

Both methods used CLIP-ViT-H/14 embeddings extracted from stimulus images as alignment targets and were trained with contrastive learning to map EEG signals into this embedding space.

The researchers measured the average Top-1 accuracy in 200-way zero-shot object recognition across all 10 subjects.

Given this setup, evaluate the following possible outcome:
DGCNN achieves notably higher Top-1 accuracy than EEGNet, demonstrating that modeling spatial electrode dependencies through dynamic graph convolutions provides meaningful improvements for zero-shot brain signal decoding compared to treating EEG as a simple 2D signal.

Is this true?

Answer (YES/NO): NO